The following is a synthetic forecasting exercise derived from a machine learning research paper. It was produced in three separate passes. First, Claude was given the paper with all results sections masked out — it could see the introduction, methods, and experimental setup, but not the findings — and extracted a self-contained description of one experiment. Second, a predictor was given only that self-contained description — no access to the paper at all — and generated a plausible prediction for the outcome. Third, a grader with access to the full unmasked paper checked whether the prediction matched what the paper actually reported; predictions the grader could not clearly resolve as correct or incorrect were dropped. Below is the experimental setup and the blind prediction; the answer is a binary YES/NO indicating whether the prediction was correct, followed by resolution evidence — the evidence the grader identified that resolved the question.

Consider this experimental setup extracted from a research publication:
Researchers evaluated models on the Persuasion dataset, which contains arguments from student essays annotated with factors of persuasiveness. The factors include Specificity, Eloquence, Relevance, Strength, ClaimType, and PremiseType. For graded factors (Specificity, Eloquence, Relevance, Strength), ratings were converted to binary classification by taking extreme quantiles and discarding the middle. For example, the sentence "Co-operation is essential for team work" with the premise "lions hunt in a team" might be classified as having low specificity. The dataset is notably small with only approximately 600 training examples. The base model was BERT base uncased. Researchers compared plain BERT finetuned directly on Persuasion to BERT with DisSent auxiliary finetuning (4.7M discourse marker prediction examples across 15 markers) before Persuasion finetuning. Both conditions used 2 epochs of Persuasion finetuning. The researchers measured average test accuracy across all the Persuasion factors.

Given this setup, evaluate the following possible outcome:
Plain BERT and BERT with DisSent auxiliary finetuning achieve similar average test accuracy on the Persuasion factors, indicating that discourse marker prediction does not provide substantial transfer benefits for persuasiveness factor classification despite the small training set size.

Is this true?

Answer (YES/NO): NO